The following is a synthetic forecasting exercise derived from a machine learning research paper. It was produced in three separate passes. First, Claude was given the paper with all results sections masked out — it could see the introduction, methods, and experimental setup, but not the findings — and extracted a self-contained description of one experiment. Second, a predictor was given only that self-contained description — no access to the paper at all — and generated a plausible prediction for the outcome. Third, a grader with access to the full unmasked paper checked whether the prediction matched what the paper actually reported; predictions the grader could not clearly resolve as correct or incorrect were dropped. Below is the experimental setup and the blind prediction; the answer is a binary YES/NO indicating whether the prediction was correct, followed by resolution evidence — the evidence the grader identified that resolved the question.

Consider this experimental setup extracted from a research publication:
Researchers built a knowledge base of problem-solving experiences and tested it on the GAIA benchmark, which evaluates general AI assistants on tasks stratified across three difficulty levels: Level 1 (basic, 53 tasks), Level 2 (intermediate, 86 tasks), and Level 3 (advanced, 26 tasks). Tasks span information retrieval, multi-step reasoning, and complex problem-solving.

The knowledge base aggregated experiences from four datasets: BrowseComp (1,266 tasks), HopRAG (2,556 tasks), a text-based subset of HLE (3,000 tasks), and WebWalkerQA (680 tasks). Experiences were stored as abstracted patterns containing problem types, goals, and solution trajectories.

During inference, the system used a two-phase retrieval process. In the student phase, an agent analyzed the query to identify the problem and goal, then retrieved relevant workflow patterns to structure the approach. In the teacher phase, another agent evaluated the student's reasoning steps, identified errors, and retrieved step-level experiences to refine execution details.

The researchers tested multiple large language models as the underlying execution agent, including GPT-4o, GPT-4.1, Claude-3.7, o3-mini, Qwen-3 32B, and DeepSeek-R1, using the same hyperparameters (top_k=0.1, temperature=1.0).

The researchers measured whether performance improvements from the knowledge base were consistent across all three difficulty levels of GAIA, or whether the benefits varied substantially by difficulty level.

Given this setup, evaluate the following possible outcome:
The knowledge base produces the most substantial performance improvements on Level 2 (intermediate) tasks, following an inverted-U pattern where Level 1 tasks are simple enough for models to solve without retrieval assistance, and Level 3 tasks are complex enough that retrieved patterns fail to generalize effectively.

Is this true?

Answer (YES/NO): NO